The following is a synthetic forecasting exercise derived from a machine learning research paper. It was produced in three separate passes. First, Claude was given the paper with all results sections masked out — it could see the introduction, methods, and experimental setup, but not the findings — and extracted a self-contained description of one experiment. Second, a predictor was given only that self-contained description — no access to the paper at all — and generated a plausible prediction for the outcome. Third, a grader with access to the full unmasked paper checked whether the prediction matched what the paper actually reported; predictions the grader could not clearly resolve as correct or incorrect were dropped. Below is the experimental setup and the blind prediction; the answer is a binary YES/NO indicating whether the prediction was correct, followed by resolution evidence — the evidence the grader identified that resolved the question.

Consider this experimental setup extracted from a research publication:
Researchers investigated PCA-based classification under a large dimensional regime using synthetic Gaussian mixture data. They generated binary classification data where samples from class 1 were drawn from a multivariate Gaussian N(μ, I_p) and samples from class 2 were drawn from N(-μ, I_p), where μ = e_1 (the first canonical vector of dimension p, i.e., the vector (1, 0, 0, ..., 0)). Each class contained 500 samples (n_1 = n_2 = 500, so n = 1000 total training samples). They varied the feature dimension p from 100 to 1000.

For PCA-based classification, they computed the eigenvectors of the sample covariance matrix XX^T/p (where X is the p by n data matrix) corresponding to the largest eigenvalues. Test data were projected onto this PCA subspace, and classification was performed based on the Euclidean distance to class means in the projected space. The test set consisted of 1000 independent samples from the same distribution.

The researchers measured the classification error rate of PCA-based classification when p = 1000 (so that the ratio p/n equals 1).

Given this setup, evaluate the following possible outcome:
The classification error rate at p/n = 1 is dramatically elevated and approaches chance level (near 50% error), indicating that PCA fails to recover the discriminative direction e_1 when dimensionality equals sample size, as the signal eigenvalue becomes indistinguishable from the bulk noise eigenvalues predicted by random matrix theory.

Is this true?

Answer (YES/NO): YES